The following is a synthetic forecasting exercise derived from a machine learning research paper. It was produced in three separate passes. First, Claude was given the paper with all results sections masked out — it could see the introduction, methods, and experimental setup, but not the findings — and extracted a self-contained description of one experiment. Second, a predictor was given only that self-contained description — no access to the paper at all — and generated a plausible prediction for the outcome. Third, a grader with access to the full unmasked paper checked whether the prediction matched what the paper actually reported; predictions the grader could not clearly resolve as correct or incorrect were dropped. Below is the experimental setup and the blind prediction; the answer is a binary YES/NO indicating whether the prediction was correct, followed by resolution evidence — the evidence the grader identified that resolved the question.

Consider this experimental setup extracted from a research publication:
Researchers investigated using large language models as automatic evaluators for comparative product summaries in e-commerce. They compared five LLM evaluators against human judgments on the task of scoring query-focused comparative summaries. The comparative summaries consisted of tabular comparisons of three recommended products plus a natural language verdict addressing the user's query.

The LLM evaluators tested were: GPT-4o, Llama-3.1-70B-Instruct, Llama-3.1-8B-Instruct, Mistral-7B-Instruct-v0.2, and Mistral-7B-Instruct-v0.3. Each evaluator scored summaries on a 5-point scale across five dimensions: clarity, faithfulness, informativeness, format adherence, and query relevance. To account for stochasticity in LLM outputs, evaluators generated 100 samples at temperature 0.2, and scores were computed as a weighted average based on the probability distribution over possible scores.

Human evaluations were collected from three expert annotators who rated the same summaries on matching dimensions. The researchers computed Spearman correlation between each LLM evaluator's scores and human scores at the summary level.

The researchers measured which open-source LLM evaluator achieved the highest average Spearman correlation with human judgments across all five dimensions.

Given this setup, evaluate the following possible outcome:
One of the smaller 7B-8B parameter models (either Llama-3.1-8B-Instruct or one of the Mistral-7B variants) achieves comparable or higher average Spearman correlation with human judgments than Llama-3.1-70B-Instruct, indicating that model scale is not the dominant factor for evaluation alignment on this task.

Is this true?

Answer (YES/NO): NO